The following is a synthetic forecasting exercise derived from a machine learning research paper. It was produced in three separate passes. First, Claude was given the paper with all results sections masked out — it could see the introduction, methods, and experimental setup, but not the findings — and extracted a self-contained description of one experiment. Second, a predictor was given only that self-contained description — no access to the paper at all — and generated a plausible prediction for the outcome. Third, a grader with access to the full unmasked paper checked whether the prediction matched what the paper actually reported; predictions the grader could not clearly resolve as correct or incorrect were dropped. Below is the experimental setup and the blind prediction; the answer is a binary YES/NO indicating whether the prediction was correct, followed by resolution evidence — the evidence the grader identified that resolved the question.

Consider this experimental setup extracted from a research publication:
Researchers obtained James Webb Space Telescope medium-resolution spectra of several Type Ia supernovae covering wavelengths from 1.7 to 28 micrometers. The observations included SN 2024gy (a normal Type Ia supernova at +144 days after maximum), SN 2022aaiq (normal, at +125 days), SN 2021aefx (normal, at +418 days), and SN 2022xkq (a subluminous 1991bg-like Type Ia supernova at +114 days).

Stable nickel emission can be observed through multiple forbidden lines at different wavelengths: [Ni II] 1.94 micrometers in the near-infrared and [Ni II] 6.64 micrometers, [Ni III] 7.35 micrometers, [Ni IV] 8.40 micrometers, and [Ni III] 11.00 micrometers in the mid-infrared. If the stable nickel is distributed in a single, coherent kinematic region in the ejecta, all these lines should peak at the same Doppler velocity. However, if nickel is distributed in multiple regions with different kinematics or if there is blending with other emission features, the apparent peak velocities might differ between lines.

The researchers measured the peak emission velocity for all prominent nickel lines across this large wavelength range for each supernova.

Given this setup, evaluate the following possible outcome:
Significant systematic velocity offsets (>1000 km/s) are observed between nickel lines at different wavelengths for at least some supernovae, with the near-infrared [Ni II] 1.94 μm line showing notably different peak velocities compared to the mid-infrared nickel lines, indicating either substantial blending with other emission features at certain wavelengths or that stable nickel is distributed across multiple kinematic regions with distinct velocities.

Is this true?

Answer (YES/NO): NO